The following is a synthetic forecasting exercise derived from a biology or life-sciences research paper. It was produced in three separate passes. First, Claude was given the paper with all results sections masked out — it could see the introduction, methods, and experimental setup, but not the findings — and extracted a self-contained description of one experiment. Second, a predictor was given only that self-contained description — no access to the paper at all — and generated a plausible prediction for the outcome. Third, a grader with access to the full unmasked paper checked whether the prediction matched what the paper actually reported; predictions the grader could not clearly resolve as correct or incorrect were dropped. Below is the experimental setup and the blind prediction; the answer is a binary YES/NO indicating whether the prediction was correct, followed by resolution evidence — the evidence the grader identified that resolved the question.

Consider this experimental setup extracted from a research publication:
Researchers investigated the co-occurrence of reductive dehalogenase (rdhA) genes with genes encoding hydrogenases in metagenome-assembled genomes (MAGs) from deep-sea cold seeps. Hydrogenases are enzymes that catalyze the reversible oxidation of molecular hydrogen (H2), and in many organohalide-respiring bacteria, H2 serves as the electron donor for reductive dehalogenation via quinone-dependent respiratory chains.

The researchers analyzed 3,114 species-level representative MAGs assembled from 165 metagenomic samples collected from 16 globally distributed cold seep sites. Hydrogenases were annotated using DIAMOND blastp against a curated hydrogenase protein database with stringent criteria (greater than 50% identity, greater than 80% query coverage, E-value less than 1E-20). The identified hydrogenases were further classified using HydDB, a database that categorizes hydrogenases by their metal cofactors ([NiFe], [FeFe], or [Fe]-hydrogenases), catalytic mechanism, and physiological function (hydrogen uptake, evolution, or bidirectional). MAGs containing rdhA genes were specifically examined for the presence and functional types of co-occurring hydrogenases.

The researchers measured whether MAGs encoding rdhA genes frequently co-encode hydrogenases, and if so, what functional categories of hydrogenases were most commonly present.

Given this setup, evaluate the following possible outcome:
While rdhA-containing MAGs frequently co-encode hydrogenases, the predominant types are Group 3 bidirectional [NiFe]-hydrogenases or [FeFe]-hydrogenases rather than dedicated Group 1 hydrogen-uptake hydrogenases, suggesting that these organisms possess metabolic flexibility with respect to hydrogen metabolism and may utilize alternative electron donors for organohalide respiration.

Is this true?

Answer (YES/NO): NO